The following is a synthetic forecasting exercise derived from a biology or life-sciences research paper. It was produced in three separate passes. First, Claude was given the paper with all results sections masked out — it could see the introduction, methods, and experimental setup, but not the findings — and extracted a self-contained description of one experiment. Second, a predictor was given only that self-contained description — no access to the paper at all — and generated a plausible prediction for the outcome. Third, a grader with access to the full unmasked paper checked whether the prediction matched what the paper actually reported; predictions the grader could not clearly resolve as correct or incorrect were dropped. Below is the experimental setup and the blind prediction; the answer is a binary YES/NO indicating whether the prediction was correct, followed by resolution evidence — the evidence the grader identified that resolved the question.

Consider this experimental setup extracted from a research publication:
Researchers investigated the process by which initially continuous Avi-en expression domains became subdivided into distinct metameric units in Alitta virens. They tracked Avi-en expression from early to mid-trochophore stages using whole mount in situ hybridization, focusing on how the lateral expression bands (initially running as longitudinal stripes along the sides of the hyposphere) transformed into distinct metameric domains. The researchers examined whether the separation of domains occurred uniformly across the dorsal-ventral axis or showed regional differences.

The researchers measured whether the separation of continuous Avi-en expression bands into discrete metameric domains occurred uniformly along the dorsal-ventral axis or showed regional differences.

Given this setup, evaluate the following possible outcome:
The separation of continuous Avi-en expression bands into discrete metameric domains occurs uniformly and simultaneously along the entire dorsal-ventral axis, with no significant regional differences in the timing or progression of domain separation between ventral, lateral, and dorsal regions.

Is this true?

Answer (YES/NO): NO